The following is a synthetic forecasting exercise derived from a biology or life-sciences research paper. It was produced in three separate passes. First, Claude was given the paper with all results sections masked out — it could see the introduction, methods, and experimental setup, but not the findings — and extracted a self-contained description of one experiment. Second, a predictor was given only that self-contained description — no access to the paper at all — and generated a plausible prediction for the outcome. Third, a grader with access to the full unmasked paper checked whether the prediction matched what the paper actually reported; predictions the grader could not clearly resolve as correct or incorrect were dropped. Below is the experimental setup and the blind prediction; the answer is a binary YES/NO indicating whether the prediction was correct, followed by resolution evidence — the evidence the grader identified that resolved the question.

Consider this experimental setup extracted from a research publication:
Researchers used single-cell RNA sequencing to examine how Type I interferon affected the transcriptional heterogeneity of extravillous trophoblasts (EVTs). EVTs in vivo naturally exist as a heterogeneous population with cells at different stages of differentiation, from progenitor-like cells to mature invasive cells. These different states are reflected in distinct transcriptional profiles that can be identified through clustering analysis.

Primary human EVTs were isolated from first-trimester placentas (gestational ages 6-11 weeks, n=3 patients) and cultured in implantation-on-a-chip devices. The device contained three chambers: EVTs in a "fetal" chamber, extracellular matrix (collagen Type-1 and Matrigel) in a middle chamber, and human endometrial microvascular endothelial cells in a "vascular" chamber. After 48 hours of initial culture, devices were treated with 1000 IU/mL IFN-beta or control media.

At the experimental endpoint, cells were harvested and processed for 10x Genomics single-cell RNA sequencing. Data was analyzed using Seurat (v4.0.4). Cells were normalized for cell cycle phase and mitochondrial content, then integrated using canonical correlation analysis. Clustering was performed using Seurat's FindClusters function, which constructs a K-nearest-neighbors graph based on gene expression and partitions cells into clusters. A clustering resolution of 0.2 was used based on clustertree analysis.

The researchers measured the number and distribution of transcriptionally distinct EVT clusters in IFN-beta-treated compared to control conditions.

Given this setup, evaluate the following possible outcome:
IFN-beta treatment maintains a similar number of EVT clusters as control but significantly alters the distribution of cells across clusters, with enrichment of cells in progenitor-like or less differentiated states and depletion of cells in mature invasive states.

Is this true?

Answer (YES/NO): YES